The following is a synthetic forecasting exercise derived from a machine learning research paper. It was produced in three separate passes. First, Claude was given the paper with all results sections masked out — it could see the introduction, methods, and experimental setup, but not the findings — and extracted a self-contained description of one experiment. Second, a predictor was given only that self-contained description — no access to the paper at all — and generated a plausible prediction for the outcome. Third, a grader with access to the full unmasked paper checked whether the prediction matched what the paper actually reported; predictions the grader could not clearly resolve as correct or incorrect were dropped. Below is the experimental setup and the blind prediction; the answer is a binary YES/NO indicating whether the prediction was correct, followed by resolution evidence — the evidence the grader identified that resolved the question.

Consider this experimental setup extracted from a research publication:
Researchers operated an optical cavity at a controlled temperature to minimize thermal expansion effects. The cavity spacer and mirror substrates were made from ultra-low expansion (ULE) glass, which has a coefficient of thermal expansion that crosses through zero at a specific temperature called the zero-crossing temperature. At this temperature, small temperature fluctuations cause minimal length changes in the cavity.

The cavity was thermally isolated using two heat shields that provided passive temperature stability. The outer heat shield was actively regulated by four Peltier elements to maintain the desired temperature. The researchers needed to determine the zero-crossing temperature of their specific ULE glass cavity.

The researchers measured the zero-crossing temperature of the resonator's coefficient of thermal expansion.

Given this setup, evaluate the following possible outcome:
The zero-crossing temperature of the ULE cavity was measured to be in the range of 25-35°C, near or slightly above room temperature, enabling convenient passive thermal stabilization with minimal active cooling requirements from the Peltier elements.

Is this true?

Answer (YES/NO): YES